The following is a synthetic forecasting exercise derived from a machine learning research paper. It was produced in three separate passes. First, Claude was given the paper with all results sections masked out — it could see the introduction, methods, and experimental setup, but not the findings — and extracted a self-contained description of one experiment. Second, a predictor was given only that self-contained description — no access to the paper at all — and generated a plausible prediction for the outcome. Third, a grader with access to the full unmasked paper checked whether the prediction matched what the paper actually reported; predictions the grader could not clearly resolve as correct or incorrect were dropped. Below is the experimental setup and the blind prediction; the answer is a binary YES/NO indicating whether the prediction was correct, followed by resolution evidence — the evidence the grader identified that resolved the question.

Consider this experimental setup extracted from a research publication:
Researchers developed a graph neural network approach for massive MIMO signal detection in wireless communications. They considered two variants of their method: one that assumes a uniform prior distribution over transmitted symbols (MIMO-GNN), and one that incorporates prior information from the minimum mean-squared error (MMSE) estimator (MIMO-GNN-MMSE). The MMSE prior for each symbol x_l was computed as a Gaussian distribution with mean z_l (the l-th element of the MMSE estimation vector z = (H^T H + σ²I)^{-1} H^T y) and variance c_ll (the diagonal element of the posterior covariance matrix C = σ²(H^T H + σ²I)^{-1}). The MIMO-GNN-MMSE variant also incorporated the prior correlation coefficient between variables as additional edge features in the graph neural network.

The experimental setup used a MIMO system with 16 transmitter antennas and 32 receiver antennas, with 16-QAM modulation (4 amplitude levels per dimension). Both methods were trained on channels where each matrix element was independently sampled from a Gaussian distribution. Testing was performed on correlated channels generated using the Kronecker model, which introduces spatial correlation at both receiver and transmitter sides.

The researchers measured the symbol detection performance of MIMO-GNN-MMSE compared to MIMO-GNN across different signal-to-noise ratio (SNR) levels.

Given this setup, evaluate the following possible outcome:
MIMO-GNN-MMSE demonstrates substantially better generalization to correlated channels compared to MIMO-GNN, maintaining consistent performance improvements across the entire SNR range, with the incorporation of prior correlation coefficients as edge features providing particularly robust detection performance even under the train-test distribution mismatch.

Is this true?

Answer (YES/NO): NO